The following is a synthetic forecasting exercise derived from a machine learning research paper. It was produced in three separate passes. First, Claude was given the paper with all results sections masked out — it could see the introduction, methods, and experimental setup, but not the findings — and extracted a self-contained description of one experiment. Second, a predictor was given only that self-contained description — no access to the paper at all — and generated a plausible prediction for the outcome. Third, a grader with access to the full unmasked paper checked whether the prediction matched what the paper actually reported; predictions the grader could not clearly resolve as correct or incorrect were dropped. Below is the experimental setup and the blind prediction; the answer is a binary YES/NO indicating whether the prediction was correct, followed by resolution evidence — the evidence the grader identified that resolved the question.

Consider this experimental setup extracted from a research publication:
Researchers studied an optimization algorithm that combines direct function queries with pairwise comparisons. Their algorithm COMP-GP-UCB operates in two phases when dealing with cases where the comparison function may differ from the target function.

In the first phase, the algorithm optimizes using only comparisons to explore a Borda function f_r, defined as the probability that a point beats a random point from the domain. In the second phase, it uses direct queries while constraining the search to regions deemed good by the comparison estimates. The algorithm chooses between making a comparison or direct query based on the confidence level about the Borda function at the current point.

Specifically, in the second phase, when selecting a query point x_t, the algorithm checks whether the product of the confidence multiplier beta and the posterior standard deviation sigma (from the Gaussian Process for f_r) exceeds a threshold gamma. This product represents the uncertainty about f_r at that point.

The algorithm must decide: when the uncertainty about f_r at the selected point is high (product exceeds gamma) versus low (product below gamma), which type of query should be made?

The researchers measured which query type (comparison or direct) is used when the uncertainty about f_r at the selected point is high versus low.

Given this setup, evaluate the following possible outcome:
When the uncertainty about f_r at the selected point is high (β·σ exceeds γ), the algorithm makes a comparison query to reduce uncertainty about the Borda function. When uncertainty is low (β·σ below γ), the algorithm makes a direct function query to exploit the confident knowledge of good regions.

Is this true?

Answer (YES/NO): YES